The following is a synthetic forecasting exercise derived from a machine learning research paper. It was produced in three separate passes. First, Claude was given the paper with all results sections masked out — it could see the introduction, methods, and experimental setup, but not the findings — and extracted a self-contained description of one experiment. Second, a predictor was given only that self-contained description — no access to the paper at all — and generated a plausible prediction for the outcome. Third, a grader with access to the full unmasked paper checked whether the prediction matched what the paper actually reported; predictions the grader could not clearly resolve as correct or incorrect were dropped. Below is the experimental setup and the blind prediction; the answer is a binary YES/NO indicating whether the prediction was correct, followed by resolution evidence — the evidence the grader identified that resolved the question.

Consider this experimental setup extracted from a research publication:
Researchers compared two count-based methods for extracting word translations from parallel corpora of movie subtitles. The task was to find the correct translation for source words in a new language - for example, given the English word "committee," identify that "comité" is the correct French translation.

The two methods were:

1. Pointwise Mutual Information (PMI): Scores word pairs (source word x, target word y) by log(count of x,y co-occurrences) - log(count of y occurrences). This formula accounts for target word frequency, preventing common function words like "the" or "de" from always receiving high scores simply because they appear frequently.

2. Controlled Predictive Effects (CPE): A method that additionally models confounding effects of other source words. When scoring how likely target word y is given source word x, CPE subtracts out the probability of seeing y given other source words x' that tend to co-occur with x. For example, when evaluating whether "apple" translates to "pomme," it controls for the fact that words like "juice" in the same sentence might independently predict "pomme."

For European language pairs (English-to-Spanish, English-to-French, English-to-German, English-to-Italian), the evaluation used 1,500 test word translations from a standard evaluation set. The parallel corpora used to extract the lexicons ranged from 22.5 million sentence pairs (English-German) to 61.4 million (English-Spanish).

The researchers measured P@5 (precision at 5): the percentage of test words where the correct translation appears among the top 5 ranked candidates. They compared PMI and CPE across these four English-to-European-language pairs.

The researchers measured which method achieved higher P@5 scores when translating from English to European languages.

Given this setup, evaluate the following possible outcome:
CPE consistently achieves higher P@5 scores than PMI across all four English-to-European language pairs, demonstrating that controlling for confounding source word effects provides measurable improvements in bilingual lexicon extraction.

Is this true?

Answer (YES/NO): NO